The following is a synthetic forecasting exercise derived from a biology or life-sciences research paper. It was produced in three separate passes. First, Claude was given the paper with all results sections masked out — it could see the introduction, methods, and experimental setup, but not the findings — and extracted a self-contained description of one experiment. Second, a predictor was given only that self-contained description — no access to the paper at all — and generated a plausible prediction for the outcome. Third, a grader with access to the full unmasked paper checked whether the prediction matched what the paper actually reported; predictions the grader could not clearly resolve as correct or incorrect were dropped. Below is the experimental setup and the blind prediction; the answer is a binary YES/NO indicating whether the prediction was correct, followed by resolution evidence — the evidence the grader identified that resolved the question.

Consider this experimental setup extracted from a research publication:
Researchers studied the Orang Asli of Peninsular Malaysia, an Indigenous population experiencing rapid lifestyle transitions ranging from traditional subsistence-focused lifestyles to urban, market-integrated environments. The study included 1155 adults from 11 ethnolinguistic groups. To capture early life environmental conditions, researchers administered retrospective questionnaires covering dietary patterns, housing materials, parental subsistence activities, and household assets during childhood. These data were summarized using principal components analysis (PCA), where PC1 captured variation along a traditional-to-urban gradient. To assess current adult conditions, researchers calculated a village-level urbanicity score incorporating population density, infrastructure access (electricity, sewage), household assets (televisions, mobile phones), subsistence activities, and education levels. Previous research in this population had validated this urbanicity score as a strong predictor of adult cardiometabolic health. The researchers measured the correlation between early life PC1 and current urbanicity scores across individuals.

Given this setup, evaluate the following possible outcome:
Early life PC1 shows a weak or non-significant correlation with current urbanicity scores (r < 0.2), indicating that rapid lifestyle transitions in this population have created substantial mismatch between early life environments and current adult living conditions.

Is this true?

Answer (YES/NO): NO